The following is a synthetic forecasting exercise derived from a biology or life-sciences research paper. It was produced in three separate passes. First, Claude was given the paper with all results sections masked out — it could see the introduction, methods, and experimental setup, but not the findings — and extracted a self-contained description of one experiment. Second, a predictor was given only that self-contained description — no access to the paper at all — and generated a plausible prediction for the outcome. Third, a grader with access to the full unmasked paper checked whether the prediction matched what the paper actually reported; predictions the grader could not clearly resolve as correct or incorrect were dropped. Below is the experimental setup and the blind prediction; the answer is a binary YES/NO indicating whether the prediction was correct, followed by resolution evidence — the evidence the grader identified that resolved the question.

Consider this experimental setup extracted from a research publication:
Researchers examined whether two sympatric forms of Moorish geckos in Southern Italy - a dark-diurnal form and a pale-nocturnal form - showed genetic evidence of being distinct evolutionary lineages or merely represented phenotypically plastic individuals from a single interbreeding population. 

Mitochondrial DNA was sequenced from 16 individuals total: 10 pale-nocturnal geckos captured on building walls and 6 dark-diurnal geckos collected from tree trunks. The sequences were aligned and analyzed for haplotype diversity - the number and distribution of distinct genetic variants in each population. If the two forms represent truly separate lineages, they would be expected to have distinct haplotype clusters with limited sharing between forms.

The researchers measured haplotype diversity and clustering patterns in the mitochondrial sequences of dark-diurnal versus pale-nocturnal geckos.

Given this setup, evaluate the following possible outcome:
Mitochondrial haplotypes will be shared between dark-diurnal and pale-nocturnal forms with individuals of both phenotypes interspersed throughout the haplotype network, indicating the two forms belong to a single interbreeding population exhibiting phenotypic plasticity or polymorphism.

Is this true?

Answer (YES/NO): NO